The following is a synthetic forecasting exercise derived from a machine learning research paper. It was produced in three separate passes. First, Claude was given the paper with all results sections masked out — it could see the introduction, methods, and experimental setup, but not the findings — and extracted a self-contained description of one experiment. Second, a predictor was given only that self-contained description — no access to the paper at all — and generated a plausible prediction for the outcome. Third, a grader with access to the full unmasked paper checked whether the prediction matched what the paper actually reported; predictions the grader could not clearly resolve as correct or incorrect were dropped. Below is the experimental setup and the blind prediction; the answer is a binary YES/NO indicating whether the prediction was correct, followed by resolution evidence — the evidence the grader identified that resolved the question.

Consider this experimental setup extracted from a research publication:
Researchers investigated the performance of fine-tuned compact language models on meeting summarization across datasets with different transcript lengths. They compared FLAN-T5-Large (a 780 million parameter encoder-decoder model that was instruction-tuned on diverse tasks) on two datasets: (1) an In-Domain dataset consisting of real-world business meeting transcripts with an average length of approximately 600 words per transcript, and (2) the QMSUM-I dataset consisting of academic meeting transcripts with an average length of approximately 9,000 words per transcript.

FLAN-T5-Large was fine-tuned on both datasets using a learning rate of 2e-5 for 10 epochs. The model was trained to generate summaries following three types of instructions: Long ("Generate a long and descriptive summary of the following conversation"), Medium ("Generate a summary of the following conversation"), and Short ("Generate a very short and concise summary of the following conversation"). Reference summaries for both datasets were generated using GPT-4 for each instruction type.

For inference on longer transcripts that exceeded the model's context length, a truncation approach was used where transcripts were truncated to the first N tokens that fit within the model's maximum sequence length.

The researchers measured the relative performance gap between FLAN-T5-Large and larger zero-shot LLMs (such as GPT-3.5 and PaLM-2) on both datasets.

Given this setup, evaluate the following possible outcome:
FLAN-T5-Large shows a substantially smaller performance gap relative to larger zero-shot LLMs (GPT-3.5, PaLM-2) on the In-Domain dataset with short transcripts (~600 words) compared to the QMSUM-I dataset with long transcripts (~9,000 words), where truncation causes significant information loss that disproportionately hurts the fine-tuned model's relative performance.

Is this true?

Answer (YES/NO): YES